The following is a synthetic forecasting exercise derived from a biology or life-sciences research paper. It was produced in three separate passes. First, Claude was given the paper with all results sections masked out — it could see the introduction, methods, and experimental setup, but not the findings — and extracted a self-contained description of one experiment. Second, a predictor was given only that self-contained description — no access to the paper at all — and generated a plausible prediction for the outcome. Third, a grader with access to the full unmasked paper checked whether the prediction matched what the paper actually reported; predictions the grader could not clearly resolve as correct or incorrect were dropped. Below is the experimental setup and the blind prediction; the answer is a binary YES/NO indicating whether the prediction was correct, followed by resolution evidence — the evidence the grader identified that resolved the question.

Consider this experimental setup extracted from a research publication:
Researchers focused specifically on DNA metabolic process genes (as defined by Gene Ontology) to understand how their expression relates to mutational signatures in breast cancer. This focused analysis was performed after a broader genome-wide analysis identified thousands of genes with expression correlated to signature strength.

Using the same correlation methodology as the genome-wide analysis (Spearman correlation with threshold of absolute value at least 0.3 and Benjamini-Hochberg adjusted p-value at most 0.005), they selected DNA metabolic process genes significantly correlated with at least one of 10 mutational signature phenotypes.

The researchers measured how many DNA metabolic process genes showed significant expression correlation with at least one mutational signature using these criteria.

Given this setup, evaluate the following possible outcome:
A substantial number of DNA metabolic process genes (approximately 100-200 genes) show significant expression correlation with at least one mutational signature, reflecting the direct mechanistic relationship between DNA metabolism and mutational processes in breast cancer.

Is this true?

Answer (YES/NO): YES